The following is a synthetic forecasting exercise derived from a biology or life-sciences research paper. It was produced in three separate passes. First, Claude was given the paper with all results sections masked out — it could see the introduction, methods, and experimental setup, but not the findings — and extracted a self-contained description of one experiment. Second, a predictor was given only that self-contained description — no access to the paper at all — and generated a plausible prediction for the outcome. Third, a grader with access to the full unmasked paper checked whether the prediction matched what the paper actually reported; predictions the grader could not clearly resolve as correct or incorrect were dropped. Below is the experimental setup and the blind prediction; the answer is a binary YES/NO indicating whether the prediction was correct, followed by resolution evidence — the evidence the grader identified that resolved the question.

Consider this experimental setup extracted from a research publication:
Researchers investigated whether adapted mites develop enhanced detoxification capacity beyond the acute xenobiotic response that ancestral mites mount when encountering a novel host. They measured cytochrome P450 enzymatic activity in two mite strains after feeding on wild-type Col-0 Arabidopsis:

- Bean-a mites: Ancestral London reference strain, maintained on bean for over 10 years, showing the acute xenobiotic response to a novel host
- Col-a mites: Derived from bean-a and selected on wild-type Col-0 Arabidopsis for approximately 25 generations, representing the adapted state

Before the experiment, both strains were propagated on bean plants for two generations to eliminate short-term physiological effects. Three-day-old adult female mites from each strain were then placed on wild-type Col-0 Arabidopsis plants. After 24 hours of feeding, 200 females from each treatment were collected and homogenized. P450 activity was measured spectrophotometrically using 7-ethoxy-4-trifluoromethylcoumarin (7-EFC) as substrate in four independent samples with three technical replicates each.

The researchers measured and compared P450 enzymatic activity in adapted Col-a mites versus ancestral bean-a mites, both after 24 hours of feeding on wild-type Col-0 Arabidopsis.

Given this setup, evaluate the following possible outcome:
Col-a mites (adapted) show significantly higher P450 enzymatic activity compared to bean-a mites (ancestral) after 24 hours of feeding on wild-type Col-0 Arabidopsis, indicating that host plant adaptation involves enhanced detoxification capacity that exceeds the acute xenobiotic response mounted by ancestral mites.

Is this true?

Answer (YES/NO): YES